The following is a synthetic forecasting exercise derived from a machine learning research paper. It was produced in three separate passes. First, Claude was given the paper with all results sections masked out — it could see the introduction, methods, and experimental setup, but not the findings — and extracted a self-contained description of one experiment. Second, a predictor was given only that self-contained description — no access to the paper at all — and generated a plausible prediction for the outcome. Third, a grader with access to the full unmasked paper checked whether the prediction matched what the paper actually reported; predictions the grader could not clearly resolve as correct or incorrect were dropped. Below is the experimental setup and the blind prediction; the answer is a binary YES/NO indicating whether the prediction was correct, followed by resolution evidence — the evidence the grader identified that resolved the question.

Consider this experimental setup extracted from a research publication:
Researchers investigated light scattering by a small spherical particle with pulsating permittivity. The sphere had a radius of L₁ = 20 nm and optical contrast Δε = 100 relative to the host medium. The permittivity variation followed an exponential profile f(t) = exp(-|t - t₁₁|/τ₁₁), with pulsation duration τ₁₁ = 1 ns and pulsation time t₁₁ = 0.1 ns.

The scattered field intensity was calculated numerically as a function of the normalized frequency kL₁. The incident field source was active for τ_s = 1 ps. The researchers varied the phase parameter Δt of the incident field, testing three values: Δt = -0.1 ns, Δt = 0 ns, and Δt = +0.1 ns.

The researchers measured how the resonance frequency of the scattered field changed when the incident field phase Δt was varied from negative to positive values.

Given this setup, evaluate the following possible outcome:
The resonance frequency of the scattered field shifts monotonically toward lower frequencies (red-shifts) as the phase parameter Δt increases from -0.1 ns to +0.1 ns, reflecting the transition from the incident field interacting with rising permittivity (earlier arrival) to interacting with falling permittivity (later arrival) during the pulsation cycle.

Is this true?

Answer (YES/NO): YES